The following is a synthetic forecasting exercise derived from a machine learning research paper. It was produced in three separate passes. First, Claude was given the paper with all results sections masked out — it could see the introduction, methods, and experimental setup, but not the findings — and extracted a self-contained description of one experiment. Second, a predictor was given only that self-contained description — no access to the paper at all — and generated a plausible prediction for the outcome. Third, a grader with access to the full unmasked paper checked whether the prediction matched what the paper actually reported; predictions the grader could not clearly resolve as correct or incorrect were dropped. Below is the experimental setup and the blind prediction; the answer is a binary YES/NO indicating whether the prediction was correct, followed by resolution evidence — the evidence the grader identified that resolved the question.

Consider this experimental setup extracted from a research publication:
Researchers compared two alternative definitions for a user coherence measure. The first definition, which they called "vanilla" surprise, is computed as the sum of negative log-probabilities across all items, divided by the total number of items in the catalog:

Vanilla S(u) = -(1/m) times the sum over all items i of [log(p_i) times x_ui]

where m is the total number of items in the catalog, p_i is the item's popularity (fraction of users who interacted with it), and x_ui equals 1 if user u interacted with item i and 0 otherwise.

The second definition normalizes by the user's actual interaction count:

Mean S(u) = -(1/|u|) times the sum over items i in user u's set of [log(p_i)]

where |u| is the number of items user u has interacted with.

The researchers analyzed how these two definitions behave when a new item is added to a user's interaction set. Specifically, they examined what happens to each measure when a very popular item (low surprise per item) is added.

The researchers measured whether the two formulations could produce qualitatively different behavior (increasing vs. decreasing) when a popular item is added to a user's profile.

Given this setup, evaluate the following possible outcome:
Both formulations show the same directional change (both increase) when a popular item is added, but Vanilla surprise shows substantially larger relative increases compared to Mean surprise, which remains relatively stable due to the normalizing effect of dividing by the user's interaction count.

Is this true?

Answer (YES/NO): NO